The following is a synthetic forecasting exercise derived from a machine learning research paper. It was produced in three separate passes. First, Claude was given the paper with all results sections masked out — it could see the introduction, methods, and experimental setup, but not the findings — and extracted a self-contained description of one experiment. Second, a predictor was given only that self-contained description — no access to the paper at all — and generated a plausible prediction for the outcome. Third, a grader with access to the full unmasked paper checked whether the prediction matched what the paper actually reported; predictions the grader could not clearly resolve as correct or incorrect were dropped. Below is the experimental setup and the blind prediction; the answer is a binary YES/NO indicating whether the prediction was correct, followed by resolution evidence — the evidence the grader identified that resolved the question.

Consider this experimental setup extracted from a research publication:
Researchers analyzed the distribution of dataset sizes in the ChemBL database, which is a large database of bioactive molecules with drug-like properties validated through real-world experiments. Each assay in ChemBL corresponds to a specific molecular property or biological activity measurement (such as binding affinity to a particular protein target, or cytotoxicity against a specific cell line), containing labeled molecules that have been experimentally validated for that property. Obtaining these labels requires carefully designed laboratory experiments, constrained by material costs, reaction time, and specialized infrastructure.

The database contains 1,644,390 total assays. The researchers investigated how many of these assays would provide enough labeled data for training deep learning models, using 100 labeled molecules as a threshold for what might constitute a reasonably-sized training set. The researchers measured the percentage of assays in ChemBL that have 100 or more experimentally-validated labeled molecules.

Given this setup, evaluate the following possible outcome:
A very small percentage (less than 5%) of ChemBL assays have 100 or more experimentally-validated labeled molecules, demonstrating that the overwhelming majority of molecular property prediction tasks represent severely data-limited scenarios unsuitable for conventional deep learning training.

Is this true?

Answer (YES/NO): YES